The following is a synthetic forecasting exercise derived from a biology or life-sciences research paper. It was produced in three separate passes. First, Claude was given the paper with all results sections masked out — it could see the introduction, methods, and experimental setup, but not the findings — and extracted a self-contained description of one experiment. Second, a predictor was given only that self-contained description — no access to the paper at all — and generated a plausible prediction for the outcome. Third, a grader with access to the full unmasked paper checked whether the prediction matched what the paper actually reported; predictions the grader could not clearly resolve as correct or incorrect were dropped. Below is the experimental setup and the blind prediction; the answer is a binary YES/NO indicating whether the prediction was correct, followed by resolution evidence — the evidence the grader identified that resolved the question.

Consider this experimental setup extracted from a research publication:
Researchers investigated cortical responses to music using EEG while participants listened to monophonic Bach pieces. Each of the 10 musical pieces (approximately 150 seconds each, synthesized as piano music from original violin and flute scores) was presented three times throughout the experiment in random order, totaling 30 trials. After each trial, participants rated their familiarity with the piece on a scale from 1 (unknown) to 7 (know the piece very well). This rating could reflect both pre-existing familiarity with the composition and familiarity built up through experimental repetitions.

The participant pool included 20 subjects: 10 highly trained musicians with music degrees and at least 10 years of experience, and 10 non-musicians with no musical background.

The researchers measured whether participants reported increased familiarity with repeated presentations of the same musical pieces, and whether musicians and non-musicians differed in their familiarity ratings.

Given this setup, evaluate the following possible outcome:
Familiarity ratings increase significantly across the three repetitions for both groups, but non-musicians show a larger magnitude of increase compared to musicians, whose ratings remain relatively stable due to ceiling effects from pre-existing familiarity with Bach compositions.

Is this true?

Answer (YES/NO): NO